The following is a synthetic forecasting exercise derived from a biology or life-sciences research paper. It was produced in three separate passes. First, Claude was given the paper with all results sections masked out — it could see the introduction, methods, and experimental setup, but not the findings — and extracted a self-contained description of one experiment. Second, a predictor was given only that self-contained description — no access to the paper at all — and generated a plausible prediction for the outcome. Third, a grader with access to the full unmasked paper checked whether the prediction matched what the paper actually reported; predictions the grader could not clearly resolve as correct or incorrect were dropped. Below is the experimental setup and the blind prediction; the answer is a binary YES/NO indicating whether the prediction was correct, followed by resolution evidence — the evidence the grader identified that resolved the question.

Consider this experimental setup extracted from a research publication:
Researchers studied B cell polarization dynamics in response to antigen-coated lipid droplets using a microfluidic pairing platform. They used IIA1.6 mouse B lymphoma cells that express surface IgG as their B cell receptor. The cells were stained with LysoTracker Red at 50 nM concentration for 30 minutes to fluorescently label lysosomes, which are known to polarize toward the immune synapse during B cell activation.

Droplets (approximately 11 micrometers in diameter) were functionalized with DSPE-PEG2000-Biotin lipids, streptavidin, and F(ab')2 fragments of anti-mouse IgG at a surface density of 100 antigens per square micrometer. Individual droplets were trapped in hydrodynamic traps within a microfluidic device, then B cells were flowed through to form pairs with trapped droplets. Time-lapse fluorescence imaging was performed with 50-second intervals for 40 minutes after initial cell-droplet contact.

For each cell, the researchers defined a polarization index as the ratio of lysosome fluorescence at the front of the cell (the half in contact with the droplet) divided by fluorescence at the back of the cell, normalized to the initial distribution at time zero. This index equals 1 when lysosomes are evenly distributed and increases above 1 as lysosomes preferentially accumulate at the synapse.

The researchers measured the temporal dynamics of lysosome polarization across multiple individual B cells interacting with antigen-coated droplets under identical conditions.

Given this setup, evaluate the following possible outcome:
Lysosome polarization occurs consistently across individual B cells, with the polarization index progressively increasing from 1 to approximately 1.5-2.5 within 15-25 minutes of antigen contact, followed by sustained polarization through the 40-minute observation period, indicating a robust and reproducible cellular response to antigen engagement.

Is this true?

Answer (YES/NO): NO